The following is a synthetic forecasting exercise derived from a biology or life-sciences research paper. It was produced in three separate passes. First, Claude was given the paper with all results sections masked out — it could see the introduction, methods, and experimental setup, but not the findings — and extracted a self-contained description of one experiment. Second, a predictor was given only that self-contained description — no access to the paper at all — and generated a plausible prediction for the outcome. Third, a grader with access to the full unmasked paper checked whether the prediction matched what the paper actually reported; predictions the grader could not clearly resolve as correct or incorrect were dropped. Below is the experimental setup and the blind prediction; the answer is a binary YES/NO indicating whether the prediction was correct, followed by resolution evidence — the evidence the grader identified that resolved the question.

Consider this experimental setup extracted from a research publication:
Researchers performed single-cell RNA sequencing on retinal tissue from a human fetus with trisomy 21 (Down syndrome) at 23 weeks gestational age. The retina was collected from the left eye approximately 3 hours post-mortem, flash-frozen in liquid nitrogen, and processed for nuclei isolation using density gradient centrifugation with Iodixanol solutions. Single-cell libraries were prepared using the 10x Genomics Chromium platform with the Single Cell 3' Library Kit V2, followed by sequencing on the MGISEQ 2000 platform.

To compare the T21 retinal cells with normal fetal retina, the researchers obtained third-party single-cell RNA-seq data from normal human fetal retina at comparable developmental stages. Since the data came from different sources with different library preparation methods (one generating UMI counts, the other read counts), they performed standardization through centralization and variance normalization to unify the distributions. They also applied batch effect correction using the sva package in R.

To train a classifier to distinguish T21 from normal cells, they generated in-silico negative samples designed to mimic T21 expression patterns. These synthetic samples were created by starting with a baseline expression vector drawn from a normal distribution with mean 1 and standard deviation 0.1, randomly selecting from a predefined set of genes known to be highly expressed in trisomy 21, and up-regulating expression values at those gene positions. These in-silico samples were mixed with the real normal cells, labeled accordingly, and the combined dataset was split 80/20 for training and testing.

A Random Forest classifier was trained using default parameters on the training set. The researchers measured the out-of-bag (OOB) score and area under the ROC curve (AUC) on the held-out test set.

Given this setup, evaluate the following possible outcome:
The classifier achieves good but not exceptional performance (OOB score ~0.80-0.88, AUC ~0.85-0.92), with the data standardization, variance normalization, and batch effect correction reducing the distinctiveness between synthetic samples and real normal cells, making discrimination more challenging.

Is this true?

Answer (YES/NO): NO